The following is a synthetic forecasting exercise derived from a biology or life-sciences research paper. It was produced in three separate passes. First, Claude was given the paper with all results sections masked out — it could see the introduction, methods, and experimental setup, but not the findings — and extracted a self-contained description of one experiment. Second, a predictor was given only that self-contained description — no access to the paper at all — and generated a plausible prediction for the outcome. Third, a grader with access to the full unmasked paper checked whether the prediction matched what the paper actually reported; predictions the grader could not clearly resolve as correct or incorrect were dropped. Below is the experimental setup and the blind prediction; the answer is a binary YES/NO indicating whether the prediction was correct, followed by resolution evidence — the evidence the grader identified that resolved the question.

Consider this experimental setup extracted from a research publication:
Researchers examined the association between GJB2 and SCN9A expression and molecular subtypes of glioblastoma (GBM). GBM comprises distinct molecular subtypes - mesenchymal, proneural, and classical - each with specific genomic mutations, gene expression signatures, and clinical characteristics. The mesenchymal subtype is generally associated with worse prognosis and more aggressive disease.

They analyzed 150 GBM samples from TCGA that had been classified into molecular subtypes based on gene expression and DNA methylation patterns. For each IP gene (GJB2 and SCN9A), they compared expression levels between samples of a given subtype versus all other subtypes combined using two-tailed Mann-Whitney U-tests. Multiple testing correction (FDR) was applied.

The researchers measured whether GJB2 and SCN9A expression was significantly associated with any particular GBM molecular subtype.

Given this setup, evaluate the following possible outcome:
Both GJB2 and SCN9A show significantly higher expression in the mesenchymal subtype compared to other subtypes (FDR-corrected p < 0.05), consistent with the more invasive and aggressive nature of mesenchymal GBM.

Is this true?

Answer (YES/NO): NO